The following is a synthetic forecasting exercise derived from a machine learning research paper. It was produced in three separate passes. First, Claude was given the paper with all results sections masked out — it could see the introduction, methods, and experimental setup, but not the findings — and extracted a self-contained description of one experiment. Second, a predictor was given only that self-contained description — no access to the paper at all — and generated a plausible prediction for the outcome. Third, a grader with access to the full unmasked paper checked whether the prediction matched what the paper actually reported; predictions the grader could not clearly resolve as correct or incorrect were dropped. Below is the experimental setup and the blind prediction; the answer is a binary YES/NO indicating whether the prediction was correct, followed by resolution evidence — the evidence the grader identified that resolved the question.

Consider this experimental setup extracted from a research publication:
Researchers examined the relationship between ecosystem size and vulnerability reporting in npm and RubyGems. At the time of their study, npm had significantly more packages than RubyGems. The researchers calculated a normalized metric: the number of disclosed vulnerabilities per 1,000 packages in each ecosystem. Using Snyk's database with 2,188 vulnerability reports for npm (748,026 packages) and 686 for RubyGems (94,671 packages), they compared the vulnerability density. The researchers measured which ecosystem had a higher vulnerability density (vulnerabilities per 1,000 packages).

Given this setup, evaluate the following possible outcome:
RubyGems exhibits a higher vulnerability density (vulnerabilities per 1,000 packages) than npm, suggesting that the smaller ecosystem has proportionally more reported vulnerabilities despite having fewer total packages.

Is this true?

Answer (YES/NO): YES